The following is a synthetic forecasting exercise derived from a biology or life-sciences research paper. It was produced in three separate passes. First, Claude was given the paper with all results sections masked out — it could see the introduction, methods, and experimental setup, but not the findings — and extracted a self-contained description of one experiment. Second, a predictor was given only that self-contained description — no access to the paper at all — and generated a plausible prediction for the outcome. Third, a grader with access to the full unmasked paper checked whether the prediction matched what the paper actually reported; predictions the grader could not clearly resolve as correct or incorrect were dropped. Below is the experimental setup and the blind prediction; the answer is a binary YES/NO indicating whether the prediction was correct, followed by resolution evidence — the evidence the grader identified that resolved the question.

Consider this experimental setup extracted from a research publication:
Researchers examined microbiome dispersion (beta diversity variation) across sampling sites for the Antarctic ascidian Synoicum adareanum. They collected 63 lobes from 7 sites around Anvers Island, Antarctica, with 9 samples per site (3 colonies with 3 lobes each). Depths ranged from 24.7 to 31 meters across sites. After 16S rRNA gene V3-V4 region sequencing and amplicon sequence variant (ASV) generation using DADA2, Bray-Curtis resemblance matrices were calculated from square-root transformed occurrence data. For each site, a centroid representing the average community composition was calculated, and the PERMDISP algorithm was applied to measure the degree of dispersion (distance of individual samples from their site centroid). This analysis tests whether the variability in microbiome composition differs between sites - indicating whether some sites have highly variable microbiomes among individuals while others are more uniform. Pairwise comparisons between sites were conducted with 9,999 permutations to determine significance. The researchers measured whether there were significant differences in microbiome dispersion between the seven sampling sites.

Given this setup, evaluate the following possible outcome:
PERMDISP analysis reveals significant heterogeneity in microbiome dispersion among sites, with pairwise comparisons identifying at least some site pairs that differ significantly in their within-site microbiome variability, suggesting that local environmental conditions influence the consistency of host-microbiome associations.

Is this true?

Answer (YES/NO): YES